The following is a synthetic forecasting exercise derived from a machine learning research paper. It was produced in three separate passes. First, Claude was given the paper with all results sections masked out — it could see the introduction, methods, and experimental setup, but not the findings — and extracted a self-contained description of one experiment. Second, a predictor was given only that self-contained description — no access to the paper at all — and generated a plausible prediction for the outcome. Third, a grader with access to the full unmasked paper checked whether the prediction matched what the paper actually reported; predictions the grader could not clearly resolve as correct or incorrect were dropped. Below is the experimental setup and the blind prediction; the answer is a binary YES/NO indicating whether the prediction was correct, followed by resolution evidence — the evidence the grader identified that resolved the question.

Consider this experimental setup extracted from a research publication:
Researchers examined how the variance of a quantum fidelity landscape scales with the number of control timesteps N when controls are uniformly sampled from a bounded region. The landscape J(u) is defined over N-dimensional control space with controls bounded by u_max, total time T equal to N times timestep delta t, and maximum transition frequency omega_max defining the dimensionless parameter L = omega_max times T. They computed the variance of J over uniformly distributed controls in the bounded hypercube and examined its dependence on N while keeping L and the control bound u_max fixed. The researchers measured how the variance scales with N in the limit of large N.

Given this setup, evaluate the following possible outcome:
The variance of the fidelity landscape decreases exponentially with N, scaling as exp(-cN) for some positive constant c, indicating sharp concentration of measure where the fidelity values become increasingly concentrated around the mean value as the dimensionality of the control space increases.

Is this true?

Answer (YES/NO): NO